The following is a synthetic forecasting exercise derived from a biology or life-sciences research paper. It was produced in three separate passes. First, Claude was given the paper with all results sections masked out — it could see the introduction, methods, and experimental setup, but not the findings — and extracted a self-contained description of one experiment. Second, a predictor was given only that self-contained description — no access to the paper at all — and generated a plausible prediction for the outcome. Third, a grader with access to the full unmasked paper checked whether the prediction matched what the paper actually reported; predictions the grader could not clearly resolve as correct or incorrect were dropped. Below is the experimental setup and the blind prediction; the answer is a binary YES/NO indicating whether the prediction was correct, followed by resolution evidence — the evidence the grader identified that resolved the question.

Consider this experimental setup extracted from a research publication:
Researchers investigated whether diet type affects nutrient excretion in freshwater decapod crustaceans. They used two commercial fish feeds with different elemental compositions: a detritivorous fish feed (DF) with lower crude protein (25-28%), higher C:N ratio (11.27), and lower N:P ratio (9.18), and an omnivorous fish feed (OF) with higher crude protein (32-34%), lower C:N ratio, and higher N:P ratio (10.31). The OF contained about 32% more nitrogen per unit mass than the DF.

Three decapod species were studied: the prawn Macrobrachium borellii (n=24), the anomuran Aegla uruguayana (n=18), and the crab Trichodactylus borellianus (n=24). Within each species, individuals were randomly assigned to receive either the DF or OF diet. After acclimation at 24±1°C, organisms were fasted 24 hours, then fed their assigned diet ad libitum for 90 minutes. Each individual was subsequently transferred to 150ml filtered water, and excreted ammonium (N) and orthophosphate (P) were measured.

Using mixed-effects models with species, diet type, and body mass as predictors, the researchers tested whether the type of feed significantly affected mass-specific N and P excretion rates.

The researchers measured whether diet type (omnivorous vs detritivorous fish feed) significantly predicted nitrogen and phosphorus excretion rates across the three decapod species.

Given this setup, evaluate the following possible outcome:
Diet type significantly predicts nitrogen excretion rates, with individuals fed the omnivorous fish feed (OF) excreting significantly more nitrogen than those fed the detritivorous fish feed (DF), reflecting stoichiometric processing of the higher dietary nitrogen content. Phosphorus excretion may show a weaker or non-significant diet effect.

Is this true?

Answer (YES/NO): NO